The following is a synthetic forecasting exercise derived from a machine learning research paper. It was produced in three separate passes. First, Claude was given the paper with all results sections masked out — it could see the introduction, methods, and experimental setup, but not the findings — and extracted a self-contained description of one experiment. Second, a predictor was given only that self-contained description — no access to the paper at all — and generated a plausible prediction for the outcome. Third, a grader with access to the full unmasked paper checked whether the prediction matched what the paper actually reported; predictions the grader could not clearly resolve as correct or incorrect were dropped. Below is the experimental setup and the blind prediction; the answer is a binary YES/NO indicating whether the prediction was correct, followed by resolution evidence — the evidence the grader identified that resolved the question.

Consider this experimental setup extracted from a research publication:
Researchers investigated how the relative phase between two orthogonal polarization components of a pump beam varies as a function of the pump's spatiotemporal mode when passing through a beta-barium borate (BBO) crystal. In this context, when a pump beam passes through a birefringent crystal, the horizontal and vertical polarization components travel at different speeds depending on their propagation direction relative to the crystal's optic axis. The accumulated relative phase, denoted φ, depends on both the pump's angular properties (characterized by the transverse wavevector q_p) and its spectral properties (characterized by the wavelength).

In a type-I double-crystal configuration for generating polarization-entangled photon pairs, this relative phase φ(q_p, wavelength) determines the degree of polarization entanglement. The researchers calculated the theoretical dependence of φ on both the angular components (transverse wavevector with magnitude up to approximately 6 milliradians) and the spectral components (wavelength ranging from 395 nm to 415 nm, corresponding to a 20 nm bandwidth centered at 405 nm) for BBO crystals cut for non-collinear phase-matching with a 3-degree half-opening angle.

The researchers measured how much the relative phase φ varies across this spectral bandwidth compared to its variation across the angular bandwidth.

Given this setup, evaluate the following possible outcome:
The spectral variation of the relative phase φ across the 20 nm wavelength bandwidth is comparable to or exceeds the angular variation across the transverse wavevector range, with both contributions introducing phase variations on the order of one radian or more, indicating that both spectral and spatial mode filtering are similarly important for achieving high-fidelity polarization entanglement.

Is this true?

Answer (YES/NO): NO